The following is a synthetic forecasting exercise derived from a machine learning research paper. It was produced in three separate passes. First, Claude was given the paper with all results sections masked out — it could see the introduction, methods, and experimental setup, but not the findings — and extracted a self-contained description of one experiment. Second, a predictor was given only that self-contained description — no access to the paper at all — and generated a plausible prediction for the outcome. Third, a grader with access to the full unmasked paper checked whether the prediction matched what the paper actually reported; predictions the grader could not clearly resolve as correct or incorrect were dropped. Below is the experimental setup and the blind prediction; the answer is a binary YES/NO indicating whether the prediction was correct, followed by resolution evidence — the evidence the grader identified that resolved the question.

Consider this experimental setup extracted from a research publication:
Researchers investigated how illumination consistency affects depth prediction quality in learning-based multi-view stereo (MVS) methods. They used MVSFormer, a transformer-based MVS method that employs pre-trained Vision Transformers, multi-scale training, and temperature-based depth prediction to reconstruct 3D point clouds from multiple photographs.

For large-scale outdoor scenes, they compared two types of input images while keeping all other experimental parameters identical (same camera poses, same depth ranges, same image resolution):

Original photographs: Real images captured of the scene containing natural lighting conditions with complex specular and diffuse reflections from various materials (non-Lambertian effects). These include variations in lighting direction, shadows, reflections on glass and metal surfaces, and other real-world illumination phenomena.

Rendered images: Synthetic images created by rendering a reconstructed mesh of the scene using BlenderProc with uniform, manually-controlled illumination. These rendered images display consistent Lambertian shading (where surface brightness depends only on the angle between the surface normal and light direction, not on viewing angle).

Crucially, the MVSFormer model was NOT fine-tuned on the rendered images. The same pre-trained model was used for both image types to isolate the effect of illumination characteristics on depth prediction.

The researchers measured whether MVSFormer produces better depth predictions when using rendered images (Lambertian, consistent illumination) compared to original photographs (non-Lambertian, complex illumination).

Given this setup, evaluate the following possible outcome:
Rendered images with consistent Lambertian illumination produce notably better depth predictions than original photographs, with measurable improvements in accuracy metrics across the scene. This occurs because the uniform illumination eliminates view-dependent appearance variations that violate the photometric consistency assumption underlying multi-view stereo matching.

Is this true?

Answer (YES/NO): YES